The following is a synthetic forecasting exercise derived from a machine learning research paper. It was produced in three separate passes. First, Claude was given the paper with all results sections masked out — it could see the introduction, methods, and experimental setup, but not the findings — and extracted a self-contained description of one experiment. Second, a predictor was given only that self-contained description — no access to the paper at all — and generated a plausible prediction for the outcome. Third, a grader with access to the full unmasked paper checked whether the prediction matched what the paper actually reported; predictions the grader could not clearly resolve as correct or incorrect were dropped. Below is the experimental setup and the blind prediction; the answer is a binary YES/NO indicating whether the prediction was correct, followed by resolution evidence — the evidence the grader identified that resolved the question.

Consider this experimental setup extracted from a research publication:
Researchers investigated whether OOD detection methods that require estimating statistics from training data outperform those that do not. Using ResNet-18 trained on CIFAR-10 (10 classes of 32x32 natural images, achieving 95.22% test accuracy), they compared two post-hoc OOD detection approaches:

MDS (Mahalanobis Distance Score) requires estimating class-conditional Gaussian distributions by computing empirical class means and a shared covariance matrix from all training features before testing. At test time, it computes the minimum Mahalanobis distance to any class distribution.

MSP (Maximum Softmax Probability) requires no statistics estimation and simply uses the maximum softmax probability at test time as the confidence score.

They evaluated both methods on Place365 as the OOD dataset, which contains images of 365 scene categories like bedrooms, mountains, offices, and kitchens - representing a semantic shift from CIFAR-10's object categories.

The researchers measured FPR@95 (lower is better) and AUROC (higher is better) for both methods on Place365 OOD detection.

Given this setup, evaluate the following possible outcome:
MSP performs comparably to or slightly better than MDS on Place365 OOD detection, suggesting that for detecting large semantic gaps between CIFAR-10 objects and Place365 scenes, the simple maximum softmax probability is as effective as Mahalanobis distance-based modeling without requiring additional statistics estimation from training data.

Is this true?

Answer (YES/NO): NO